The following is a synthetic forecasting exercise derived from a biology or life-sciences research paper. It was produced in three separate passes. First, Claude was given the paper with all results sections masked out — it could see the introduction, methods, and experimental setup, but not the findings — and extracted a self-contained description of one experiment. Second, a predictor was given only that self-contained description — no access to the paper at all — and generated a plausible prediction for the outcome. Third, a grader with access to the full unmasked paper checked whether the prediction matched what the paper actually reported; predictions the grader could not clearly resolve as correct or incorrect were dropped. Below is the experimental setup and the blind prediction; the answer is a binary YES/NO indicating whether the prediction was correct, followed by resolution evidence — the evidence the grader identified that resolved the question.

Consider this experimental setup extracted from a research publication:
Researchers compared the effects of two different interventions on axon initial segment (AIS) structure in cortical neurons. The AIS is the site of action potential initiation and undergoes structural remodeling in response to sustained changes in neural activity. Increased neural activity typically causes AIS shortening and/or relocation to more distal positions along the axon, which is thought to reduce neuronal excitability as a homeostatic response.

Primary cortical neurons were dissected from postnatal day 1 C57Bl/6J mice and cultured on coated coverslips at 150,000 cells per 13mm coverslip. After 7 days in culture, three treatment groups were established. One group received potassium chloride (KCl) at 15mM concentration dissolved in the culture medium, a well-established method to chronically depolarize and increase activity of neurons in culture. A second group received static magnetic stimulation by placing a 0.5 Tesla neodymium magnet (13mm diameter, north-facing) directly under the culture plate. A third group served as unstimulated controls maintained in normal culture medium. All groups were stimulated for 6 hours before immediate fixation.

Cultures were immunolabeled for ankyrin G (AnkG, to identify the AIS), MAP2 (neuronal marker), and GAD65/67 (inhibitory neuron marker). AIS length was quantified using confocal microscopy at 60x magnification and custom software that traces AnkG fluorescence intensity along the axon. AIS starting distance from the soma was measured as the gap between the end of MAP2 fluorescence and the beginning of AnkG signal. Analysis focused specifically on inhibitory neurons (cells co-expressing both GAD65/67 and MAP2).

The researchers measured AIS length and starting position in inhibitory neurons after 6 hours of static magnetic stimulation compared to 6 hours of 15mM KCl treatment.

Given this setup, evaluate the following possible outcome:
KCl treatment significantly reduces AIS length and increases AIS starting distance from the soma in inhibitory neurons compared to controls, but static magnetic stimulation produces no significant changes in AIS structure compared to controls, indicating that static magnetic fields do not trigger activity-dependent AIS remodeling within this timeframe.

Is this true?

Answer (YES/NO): NO